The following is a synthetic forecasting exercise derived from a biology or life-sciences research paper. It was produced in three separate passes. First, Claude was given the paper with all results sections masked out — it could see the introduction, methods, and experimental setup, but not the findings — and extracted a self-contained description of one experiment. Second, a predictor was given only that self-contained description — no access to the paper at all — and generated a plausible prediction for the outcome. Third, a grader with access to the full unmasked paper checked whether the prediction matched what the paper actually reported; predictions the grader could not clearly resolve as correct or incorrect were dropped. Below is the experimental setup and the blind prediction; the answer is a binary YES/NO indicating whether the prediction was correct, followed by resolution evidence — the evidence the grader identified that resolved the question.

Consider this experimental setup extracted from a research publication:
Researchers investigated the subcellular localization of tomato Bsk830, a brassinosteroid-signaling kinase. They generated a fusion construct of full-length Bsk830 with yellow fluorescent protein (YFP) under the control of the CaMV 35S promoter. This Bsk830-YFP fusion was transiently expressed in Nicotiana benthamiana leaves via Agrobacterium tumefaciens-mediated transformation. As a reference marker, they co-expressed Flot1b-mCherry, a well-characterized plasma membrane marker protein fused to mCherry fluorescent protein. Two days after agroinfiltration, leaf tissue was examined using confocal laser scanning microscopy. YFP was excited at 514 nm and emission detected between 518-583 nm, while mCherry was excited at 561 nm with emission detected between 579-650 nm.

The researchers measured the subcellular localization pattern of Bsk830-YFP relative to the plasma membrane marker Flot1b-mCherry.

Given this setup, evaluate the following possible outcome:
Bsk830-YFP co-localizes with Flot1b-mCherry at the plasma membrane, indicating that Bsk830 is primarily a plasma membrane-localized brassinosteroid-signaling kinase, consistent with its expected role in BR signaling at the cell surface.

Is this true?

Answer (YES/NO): YES